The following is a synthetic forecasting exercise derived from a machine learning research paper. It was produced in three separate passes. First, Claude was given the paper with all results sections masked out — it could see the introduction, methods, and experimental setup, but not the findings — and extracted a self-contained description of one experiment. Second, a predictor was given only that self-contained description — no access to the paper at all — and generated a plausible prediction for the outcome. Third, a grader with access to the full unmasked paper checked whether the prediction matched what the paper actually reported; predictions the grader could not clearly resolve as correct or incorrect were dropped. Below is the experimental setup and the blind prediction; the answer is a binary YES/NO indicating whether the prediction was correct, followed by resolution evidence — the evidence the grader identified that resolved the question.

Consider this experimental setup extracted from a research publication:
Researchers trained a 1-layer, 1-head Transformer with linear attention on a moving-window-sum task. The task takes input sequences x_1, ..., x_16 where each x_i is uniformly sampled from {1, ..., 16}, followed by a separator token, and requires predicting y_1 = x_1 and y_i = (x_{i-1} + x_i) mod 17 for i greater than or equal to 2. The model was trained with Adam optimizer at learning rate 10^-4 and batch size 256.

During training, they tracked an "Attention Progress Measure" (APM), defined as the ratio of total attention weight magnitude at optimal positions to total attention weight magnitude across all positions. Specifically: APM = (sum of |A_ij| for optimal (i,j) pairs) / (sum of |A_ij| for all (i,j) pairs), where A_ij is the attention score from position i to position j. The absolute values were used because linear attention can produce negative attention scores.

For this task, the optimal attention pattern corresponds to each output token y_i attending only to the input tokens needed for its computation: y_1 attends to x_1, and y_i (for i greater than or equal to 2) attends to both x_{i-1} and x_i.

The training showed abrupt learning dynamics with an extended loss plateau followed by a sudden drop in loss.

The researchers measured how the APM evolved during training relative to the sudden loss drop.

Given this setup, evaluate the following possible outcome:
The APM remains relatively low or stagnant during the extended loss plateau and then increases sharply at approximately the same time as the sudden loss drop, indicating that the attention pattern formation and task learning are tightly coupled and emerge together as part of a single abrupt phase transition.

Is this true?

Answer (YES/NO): NO